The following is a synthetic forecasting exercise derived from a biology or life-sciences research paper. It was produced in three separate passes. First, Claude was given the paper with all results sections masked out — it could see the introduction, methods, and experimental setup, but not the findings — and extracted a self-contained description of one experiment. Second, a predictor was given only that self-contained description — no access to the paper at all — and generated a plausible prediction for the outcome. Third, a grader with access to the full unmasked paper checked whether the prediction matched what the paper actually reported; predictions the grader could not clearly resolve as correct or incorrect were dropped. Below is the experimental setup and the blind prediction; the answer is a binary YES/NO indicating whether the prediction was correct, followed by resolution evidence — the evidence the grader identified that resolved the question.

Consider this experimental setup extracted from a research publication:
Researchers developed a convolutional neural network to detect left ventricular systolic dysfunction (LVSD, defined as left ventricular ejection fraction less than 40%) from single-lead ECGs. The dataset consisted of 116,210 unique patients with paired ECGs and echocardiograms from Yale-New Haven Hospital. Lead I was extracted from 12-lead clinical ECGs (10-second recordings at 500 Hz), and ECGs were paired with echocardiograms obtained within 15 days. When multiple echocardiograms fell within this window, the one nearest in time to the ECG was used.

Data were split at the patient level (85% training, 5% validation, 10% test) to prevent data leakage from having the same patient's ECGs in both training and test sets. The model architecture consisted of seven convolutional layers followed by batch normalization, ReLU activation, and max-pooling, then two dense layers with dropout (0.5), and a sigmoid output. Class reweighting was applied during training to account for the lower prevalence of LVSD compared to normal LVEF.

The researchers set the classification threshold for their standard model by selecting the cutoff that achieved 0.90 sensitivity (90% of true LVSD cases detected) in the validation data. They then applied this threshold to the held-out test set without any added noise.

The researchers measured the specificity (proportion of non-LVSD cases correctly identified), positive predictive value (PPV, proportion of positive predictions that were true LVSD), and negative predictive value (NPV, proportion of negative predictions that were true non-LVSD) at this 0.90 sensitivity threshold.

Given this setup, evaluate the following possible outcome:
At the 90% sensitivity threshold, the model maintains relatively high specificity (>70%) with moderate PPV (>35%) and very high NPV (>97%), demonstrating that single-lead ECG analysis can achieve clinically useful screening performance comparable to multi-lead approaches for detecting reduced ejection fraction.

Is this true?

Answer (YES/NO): NO